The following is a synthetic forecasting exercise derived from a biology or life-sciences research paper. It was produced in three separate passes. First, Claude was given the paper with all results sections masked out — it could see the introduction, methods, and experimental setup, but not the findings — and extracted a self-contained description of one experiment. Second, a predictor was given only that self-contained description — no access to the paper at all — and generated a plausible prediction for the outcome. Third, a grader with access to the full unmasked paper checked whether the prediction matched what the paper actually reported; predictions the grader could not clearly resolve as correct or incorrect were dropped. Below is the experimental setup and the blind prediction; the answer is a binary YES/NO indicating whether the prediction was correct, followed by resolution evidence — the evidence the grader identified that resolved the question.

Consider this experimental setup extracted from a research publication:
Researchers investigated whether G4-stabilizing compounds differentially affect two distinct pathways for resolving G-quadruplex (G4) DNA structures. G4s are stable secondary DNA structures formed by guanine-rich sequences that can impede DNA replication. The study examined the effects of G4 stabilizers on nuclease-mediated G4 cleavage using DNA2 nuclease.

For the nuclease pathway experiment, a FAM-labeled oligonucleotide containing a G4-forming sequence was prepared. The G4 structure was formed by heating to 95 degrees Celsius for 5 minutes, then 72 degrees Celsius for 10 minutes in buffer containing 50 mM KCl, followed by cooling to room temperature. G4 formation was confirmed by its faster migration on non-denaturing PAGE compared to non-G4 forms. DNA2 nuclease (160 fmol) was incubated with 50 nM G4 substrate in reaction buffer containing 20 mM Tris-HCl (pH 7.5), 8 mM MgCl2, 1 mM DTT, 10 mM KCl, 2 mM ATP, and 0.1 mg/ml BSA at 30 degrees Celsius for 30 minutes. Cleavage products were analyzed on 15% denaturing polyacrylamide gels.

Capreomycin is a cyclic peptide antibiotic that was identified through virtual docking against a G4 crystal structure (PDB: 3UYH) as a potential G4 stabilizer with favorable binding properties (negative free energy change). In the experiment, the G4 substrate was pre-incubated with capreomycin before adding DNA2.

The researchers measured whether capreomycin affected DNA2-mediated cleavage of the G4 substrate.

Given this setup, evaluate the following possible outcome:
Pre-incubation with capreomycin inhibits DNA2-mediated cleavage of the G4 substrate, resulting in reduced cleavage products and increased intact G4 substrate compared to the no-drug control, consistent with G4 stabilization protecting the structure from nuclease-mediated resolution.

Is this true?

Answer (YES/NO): NO